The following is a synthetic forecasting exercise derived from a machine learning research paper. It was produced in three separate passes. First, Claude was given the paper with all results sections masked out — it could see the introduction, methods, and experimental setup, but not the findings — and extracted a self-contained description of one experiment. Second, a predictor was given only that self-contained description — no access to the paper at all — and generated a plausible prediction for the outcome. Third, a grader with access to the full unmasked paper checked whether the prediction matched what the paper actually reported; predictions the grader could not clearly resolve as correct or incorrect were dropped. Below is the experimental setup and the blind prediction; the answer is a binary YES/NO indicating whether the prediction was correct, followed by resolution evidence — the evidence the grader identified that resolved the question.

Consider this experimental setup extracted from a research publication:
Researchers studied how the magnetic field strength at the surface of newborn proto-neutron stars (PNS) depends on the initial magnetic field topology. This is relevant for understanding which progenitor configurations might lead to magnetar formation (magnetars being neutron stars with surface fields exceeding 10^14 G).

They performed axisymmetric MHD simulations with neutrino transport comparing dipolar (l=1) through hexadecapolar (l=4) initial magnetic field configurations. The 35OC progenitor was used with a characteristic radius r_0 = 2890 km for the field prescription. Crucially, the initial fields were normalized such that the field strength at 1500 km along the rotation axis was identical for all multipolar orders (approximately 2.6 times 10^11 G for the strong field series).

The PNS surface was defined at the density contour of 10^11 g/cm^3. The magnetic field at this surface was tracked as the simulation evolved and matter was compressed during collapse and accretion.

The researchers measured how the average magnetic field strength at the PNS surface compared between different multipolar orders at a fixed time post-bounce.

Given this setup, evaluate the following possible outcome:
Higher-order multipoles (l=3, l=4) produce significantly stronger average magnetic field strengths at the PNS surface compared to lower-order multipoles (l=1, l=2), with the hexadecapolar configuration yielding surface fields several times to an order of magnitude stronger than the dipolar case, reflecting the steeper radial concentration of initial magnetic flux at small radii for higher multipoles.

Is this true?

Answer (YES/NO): NO